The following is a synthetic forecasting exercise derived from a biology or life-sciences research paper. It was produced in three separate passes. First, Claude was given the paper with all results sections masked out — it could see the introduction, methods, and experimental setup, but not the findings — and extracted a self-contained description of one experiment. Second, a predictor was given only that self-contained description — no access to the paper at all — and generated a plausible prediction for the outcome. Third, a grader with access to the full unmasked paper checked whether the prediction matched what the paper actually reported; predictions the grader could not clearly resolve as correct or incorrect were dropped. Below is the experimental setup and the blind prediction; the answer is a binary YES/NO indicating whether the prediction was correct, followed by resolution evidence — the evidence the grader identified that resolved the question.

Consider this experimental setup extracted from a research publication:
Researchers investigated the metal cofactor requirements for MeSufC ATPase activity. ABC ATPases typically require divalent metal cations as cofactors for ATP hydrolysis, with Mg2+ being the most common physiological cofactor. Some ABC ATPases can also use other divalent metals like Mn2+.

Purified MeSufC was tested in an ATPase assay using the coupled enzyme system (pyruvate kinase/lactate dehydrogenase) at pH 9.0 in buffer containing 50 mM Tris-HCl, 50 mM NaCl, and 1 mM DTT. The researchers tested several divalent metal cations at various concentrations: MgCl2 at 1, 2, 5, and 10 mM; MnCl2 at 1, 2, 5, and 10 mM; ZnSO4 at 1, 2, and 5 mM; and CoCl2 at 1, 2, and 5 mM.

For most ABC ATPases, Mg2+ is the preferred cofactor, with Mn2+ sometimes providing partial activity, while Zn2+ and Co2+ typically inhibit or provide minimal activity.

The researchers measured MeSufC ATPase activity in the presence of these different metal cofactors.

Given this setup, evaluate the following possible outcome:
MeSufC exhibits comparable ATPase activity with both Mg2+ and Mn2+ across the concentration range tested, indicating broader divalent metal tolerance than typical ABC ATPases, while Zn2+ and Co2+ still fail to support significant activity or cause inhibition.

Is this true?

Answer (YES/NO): NO